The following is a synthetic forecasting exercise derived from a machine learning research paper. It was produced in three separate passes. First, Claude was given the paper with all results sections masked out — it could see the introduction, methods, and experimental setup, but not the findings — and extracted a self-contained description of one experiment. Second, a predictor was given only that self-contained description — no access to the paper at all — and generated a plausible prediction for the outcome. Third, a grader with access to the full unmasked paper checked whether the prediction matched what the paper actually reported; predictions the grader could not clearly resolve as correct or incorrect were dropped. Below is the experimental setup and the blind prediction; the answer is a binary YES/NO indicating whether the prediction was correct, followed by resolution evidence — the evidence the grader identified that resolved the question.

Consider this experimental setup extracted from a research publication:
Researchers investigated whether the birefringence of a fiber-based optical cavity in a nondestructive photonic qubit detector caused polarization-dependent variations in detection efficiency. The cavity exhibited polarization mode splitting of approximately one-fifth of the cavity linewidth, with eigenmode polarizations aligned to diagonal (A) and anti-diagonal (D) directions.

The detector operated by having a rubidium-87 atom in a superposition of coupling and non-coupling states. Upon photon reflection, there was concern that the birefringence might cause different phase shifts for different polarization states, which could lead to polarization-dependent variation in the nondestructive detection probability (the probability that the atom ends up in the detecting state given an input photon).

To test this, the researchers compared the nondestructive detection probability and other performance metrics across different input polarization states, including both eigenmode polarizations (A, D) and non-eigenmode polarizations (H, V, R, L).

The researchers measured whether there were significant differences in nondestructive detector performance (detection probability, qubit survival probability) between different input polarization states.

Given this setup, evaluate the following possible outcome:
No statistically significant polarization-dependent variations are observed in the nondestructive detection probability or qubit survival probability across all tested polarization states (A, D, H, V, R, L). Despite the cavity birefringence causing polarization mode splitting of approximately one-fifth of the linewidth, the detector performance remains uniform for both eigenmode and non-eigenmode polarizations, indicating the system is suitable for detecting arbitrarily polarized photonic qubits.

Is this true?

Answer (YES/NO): YES